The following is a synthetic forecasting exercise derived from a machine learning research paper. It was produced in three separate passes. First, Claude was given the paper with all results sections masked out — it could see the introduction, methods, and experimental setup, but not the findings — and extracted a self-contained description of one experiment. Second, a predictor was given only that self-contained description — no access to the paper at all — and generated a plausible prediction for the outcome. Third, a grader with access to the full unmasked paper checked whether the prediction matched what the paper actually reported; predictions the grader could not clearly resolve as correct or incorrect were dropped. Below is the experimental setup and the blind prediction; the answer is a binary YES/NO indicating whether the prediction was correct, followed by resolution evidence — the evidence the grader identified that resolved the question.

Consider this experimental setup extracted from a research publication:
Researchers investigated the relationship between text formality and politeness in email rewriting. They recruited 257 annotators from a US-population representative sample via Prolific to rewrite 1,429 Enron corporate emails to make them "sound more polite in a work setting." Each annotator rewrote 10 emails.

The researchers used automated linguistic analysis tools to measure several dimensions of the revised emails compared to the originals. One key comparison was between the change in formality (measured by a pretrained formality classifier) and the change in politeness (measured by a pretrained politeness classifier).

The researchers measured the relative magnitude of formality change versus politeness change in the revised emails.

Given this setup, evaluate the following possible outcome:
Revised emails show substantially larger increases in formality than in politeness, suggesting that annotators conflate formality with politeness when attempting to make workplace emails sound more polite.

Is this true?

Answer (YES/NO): NO